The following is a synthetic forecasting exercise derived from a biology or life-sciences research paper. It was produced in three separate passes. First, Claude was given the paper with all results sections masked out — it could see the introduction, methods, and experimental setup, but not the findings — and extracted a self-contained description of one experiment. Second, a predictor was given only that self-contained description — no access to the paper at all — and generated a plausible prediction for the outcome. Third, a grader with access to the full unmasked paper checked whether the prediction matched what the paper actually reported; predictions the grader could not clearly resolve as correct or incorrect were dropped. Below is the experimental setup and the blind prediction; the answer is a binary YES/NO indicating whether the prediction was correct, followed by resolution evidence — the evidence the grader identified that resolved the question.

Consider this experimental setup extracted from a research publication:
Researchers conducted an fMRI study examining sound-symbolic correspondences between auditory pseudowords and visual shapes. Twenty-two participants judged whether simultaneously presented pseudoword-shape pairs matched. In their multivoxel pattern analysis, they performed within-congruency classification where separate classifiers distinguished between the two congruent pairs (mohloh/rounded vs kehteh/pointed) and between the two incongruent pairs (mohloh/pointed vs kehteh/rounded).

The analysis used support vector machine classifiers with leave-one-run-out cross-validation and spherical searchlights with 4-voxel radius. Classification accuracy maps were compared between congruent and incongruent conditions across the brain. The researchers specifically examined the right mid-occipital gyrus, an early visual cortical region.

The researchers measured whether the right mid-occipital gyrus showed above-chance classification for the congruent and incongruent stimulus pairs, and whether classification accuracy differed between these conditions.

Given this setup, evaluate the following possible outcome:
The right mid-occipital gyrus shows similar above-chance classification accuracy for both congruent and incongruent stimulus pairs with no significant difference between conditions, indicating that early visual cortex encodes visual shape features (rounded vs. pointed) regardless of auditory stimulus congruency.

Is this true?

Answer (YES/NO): NO